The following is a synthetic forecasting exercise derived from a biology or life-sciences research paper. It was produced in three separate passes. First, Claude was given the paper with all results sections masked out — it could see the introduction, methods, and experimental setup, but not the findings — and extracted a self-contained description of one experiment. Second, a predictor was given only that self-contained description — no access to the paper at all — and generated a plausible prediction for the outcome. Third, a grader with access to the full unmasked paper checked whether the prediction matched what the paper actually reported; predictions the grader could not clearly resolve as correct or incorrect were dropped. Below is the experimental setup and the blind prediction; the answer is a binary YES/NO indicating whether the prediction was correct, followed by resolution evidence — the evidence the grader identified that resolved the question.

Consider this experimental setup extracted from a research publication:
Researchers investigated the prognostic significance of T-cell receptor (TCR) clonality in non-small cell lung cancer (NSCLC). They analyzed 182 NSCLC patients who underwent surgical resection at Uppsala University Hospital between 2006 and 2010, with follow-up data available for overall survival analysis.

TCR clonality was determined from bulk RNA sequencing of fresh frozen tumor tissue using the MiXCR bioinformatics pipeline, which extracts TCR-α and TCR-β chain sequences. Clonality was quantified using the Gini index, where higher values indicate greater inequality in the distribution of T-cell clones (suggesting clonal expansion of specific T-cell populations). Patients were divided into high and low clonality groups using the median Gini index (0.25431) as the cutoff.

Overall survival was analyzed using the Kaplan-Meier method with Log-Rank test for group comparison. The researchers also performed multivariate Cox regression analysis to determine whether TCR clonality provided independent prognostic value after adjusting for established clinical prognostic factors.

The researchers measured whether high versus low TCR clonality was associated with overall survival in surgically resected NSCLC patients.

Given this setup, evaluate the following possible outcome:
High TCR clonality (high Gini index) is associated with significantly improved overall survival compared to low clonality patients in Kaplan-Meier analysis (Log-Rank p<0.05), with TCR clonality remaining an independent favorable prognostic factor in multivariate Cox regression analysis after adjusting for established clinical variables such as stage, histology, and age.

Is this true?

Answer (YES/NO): NO